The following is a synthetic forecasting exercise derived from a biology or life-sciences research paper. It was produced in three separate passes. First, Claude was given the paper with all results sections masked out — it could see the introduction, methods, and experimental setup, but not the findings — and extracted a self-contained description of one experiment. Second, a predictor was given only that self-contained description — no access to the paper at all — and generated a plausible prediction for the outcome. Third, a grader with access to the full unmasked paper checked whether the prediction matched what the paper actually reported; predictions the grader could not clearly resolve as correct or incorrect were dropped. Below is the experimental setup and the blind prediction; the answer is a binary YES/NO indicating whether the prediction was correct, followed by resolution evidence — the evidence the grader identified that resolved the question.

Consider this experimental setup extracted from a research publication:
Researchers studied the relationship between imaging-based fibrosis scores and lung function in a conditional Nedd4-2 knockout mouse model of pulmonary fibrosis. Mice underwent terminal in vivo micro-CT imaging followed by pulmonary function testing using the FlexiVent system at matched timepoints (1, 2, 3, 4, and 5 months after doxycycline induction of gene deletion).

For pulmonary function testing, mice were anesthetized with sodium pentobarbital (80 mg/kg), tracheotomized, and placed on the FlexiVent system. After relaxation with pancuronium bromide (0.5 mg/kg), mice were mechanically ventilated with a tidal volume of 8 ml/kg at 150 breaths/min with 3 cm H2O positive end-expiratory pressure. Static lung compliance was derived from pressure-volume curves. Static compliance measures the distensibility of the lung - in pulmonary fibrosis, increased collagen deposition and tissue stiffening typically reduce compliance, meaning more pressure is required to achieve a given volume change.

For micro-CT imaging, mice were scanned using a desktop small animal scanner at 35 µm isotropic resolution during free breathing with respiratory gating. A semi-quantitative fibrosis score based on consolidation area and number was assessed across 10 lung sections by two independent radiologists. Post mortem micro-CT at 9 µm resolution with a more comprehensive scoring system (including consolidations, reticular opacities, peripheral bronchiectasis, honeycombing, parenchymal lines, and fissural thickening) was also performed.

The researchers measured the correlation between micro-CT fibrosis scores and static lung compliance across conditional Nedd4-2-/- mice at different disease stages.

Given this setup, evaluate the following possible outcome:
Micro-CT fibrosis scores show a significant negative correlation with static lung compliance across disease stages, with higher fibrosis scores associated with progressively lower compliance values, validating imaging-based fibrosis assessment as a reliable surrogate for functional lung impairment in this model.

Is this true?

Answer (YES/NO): YES